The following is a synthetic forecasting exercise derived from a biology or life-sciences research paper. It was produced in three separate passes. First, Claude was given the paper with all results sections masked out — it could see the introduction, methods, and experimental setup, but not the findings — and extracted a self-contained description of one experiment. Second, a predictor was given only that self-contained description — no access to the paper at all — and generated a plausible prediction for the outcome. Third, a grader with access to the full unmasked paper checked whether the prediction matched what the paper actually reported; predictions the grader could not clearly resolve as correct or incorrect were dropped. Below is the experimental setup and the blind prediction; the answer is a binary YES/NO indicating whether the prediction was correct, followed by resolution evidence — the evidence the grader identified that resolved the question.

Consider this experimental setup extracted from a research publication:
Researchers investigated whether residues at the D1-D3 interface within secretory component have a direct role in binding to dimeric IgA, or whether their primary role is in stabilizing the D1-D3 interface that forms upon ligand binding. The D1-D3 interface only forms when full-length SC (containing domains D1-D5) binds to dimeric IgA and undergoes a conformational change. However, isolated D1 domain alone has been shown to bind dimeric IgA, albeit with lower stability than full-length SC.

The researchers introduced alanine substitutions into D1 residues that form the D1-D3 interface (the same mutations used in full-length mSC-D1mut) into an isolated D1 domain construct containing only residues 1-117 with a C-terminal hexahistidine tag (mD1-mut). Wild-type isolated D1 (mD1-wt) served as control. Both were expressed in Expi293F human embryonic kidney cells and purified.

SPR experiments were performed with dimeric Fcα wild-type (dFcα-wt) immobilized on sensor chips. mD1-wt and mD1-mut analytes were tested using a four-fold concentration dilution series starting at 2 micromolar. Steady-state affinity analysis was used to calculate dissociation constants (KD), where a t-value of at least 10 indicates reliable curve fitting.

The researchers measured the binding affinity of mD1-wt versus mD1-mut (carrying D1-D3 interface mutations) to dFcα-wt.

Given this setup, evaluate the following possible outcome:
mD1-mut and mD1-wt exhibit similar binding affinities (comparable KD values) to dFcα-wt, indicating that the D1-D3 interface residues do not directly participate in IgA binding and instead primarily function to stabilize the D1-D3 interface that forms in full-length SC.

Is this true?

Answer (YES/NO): YES